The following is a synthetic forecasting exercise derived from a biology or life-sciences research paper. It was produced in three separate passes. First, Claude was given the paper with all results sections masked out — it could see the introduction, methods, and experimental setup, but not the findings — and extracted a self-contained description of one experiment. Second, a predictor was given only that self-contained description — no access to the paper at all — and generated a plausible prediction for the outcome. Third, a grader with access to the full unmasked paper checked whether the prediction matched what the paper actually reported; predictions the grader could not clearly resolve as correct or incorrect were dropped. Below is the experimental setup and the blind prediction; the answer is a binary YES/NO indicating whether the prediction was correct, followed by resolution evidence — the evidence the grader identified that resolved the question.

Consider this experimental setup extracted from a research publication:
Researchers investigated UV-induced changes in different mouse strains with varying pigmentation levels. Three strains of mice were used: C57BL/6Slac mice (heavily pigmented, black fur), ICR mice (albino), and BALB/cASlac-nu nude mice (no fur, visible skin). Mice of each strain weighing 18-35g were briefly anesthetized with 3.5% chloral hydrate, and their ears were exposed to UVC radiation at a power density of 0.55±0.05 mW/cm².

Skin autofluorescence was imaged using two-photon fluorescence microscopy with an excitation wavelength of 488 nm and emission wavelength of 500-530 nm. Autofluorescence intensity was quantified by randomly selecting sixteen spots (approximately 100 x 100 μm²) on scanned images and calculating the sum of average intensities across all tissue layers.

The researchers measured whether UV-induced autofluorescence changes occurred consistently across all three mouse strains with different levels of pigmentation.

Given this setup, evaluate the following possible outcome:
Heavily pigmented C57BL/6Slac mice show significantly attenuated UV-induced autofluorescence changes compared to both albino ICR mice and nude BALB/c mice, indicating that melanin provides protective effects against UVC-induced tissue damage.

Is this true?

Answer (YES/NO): NO